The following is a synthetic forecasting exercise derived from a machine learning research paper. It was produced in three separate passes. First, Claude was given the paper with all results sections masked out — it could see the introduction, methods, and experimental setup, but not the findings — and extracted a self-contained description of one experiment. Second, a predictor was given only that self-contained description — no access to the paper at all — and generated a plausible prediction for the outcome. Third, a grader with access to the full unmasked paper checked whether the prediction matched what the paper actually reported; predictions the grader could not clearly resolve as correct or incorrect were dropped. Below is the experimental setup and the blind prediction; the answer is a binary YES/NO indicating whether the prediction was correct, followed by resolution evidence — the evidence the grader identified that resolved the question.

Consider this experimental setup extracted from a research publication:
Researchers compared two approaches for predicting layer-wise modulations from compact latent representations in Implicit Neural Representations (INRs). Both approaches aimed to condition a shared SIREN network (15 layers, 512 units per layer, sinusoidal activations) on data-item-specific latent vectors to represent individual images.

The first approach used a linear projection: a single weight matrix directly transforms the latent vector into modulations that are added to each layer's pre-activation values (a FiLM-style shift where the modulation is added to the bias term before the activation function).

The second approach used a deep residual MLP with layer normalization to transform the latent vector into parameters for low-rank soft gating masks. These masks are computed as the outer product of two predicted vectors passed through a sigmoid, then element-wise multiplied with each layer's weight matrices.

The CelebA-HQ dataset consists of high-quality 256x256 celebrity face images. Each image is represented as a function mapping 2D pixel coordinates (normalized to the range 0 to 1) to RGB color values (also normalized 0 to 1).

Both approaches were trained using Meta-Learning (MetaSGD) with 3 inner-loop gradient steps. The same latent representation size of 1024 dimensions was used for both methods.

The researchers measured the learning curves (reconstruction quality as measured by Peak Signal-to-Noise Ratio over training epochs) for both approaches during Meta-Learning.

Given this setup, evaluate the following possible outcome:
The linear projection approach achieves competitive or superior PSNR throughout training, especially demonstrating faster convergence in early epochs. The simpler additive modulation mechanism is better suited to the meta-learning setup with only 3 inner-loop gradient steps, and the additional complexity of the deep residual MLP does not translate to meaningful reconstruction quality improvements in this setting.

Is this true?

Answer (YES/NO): NO